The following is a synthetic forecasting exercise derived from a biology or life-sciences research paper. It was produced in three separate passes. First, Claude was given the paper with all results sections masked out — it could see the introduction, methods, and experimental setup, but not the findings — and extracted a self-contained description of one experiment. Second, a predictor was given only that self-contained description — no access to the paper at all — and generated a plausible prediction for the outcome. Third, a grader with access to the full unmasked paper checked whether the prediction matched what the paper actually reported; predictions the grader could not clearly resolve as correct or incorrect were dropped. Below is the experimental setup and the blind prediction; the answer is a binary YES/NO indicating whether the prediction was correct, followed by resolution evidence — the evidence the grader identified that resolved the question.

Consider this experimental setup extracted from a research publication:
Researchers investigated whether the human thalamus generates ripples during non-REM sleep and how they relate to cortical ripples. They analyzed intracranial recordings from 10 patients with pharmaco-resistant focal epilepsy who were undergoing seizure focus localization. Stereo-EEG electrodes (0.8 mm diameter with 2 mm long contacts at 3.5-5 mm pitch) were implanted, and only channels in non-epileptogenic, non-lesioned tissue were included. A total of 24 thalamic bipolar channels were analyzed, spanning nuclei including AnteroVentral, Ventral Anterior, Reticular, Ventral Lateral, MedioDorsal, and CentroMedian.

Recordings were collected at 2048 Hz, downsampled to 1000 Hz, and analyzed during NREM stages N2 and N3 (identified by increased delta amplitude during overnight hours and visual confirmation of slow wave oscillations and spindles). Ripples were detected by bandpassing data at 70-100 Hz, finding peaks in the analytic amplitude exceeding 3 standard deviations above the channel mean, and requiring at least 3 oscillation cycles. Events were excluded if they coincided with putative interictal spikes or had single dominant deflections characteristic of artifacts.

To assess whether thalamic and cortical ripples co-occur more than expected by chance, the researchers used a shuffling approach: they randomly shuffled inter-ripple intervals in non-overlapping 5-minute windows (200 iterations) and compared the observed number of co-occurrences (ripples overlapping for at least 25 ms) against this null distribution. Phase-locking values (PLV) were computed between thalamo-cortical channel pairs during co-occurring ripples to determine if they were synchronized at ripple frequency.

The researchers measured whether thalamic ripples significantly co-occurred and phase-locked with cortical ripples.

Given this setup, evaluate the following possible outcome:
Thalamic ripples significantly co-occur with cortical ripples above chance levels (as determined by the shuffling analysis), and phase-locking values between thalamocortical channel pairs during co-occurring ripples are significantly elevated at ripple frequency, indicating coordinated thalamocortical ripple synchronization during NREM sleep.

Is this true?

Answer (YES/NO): NO